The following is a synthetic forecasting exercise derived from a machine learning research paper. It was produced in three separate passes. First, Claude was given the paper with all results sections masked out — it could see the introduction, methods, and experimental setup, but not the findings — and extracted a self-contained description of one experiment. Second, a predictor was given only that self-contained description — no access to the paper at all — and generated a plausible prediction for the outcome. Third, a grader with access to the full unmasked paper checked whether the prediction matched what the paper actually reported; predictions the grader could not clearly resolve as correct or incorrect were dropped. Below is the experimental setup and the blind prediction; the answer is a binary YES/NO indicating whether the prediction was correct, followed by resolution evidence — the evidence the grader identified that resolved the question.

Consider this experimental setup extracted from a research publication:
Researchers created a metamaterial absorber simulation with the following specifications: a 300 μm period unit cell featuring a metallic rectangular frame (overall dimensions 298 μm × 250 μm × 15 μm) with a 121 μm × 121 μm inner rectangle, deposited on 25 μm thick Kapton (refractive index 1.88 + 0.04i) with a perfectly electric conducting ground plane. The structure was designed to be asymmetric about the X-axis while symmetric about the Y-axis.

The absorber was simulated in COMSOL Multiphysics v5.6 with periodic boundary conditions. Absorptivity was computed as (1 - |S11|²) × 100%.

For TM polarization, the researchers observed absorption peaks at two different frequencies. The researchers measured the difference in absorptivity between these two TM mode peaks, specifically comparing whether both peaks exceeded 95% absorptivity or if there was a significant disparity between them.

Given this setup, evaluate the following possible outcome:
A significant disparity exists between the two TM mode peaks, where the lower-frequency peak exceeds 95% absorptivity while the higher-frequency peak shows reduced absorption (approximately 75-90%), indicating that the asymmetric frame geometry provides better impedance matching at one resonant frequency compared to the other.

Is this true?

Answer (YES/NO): NO